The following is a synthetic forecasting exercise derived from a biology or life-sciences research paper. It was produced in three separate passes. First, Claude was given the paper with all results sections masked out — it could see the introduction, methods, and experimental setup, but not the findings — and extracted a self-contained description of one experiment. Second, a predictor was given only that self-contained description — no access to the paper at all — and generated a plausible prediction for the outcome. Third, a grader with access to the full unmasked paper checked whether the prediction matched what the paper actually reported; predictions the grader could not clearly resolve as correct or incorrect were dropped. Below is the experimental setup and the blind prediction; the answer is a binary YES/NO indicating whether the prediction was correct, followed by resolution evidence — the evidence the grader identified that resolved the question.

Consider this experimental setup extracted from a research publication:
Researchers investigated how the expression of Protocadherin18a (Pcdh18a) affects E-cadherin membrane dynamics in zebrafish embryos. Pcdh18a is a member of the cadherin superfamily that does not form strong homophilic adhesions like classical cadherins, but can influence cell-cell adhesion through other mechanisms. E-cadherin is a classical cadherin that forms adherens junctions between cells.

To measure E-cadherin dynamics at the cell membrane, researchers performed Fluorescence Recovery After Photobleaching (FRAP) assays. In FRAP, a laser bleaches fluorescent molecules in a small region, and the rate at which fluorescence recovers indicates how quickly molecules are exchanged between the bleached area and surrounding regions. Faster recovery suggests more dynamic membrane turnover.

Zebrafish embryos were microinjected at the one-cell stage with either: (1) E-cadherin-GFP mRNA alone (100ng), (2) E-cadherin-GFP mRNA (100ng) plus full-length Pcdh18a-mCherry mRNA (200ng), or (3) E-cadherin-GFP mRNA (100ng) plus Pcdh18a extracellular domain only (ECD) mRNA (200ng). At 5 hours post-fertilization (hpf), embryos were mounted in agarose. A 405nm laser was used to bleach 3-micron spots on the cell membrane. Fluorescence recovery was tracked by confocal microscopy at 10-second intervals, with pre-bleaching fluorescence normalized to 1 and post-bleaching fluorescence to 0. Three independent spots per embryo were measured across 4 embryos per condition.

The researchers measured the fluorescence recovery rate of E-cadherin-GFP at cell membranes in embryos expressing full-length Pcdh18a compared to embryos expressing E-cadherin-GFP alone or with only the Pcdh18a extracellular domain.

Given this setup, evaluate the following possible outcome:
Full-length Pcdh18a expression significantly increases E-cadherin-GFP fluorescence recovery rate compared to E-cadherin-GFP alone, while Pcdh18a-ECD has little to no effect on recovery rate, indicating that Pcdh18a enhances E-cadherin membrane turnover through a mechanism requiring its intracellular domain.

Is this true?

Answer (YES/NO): NO